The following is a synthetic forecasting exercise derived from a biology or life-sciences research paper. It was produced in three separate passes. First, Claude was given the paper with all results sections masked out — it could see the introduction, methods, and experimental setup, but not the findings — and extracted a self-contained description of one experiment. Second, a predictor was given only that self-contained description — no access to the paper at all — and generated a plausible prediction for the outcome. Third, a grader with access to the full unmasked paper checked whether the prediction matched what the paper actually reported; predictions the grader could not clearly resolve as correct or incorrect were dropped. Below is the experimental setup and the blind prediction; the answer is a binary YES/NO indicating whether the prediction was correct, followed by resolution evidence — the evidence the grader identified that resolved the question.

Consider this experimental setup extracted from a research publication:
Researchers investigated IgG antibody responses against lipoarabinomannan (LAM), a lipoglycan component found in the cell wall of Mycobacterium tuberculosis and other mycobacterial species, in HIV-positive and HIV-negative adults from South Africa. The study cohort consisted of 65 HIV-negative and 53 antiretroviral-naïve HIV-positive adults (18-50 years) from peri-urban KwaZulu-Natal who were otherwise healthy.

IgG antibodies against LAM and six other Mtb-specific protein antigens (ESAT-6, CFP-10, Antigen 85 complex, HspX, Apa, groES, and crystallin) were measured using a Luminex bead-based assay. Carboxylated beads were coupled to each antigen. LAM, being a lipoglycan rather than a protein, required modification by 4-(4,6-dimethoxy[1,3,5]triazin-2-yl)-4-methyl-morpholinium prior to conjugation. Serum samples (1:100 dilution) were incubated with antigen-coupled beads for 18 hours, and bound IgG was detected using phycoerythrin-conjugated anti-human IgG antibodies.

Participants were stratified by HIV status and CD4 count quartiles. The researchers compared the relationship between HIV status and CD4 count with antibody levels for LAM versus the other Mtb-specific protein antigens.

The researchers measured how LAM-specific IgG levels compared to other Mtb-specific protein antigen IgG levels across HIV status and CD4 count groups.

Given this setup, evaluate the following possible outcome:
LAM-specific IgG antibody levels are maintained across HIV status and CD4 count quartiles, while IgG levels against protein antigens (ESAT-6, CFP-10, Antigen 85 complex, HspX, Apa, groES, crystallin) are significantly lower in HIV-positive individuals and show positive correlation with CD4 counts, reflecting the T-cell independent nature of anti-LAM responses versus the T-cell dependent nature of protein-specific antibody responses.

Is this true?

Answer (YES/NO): NO